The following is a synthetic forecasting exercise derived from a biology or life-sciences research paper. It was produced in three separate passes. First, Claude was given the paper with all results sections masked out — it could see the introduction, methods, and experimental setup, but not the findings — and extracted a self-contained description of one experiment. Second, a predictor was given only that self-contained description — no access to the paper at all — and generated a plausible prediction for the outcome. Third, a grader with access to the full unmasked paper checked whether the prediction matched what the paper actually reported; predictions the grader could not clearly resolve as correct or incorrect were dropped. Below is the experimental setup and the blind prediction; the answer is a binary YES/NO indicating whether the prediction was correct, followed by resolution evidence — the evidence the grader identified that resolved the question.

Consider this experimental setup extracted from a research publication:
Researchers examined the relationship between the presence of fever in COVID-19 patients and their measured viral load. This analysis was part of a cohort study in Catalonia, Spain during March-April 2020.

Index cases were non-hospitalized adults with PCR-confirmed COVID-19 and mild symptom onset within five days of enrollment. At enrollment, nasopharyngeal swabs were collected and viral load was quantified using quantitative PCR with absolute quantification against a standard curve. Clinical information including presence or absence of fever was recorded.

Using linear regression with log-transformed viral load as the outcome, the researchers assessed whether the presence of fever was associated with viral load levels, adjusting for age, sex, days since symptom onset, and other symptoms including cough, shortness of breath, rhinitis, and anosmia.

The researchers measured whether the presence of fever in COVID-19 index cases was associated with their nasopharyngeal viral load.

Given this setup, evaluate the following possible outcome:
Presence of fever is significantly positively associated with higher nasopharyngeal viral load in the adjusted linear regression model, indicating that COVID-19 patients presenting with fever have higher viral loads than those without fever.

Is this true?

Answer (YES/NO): YES